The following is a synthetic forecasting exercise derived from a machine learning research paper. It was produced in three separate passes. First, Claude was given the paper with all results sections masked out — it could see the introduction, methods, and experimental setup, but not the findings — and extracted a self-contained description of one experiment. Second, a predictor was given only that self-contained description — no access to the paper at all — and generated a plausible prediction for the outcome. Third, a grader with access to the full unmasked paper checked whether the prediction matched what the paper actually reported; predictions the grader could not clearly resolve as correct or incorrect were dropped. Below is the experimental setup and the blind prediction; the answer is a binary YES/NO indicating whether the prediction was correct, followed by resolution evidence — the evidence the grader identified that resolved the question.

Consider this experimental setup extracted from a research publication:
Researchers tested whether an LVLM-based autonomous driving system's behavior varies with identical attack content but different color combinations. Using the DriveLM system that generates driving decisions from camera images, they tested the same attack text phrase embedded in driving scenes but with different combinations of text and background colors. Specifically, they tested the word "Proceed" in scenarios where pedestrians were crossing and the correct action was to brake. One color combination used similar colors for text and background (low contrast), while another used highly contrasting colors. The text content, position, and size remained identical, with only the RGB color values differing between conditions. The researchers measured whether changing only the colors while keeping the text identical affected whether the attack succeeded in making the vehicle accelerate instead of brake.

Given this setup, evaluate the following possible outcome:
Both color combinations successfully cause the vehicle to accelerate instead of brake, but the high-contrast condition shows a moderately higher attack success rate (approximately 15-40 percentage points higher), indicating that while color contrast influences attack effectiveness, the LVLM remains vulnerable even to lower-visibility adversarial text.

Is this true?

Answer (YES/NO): NO